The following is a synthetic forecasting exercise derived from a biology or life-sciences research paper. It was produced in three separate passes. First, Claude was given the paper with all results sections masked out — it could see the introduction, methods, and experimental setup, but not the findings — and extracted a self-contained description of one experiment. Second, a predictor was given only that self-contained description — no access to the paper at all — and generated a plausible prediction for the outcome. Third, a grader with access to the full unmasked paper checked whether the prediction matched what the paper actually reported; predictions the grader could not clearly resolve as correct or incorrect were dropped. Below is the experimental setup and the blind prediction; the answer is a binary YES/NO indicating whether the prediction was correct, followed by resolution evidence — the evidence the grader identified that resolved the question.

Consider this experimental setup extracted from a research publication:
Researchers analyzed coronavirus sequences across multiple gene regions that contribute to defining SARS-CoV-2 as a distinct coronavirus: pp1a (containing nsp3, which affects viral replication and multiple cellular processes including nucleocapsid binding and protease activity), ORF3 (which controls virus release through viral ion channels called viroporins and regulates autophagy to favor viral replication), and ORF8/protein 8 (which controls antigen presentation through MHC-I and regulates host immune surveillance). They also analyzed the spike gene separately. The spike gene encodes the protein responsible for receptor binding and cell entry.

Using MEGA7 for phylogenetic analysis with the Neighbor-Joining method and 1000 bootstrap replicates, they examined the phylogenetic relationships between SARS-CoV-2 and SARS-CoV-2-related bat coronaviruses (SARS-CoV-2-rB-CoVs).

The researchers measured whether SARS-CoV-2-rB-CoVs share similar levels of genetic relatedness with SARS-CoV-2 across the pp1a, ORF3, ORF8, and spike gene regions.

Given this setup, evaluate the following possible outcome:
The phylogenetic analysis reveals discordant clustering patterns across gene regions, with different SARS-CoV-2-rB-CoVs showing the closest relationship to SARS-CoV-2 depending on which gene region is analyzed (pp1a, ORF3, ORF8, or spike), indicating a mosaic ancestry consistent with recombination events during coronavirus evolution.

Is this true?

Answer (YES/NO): YES